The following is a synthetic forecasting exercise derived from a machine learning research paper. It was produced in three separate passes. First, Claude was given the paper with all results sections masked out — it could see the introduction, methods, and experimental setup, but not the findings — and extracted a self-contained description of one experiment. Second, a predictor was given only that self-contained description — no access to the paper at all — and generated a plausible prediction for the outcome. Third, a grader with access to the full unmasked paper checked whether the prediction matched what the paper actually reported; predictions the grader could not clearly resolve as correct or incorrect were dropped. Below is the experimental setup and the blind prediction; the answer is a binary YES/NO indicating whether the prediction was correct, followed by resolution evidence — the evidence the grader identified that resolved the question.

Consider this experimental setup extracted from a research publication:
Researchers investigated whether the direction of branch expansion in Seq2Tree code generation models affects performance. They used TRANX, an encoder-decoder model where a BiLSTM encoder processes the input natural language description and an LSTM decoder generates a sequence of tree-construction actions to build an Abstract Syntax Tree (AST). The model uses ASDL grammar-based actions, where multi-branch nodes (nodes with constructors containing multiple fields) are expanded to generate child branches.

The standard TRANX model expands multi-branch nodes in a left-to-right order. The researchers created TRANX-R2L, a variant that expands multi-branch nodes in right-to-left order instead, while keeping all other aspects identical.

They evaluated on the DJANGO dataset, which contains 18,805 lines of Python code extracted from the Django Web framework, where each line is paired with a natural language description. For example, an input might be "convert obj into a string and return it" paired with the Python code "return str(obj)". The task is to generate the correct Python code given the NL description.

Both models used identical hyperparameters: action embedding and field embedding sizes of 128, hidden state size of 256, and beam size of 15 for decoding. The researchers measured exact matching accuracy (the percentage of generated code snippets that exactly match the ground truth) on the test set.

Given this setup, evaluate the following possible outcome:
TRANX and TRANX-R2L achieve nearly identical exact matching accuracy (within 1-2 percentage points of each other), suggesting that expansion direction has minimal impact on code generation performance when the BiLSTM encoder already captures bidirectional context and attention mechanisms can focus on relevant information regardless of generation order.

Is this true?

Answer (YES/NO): YES